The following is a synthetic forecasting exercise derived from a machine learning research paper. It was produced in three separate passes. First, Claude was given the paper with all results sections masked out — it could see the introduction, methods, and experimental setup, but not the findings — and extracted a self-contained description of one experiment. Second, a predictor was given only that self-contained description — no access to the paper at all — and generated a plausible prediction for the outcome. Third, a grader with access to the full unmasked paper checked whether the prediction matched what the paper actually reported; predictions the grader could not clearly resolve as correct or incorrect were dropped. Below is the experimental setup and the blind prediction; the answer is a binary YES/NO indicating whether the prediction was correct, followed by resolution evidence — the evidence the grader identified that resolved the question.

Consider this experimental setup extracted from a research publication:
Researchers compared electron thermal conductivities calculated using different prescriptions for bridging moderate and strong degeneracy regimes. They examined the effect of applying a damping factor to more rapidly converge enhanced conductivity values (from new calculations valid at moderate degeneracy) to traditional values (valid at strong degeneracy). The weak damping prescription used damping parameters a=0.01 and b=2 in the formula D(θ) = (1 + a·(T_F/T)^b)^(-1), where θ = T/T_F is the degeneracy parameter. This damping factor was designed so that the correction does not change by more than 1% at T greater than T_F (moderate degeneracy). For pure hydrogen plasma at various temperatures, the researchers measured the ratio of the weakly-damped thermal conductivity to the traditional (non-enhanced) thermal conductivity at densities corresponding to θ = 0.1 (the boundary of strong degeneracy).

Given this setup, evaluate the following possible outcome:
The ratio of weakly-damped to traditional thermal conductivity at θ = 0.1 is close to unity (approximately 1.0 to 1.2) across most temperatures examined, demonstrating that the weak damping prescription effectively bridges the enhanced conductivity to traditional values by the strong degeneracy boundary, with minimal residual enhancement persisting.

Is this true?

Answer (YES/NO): NO